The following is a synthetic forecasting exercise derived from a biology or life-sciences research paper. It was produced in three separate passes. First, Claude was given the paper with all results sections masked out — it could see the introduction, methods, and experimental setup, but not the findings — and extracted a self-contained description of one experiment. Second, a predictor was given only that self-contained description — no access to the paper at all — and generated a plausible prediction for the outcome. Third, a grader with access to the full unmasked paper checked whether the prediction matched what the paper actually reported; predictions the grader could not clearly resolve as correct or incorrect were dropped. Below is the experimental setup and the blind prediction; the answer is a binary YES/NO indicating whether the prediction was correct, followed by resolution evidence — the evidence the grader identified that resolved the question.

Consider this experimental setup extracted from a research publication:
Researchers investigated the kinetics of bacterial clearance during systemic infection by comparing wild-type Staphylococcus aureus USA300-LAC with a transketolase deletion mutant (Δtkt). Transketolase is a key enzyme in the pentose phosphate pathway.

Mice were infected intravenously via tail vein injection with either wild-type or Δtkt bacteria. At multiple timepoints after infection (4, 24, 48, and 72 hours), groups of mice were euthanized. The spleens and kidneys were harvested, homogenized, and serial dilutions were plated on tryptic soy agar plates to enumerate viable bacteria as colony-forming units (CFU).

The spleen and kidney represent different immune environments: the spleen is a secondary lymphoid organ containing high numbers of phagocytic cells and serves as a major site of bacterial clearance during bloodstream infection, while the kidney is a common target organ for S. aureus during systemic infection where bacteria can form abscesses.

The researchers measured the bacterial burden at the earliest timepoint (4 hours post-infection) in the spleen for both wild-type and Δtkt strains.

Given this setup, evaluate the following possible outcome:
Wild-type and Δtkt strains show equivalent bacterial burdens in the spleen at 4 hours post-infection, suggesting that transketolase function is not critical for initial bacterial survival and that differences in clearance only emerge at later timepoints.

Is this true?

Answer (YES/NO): NO